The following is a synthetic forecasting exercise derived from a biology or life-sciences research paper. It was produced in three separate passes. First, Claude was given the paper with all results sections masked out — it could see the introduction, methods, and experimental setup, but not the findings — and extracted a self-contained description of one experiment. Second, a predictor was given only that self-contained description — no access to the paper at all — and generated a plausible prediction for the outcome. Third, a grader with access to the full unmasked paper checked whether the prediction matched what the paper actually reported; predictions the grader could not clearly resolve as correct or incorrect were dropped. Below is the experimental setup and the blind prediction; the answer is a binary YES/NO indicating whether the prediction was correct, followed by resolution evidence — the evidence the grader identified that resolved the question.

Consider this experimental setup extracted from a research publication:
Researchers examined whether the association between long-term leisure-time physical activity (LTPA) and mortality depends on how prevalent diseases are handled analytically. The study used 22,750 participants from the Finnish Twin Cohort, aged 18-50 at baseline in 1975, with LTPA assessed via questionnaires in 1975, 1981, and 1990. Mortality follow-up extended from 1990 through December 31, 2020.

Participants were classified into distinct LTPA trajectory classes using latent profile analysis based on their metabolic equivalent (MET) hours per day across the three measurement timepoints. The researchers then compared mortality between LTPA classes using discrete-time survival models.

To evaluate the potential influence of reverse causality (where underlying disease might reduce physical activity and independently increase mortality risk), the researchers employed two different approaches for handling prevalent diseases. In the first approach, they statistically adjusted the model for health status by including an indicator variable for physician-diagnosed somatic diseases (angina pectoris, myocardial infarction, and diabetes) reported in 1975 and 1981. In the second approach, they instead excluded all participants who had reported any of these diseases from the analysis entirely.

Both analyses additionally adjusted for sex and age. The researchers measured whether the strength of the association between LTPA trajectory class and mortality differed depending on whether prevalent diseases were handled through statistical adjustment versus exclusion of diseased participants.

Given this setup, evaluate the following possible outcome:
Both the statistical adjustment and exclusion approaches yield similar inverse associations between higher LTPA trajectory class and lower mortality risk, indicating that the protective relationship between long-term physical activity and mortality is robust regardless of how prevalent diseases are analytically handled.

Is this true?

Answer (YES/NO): NO